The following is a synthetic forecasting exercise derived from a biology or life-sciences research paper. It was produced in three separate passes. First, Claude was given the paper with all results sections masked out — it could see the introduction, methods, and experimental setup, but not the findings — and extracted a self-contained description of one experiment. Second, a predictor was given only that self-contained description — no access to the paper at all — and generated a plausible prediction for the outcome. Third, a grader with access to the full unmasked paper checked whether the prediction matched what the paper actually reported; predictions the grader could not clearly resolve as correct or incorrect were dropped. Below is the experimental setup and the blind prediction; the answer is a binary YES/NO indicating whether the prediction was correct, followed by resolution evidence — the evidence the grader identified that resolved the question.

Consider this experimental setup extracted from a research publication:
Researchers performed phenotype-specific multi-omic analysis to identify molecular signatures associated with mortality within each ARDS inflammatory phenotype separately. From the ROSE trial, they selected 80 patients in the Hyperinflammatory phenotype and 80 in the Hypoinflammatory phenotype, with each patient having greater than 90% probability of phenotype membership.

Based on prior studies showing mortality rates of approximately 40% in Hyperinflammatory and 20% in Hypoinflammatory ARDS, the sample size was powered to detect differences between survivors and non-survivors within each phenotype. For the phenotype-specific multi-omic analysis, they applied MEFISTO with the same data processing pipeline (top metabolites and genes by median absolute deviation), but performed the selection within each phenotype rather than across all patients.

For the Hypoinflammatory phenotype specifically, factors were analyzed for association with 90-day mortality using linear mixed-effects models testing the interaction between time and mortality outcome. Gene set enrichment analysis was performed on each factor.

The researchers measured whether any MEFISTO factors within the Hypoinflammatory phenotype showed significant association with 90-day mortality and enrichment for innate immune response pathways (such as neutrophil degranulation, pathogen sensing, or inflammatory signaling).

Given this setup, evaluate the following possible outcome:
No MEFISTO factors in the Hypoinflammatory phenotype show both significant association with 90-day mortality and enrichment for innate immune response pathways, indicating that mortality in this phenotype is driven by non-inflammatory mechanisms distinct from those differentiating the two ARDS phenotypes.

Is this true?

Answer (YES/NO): NO